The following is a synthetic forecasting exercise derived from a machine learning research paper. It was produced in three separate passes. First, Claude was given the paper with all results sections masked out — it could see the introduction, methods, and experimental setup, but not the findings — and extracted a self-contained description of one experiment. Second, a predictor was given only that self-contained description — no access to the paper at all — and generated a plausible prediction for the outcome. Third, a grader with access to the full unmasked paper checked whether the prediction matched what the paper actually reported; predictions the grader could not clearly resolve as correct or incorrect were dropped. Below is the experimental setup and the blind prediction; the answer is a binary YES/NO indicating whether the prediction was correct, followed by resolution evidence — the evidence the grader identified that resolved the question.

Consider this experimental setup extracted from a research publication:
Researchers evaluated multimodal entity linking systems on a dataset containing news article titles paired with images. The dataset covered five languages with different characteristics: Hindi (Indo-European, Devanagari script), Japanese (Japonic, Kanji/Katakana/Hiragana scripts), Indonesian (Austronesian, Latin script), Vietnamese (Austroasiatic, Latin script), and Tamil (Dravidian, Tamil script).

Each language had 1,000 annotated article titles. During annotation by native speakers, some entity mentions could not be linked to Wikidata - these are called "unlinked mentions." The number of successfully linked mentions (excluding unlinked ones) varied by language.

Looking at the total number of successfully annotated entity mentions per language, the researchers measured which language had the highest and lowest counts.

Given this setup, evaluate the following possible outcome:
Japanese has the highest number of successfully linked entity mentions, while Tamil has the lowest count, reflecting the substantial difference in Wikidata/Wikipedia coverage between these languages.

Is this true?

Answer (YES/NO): YES